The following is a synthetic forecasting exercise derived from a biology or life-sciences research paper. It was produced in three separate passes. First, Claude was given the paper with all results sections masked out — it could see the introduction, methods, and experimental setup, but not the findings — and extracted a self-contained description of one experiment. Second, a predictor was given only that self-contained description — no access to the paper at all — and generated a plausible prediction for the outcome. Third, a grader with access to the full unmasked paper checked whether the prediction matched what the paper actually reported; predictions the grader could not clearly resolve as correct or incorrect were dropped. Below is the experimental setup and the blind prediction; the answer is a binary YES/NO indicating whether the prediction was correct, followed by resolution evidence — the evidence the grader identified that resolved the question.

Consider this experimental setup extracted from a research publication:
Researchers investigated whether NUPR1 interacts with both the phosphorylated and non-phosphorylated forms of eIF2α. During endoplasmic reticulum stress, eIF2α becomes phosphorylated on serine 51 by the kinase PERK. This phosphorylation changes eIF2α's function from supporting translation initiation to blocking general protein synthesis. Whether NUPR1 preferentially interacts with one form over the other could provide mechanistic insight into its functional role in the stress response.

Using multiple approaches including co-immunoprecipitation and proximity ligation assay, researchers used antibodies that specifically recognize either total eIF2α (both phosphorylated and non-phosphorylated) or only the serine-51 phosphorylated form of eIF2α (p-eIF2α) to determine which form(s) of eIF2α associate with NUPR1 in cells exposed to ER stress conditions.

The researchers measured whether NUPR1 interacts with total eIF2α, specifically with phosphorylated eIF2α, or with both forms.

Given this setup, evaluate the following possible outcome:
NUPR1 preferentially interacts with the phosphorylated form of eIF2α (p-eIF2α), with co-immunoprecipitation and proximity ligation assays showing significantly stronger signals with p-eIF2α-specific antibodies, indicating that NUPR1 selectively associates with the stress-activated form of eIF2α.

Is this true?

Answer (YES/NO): NO